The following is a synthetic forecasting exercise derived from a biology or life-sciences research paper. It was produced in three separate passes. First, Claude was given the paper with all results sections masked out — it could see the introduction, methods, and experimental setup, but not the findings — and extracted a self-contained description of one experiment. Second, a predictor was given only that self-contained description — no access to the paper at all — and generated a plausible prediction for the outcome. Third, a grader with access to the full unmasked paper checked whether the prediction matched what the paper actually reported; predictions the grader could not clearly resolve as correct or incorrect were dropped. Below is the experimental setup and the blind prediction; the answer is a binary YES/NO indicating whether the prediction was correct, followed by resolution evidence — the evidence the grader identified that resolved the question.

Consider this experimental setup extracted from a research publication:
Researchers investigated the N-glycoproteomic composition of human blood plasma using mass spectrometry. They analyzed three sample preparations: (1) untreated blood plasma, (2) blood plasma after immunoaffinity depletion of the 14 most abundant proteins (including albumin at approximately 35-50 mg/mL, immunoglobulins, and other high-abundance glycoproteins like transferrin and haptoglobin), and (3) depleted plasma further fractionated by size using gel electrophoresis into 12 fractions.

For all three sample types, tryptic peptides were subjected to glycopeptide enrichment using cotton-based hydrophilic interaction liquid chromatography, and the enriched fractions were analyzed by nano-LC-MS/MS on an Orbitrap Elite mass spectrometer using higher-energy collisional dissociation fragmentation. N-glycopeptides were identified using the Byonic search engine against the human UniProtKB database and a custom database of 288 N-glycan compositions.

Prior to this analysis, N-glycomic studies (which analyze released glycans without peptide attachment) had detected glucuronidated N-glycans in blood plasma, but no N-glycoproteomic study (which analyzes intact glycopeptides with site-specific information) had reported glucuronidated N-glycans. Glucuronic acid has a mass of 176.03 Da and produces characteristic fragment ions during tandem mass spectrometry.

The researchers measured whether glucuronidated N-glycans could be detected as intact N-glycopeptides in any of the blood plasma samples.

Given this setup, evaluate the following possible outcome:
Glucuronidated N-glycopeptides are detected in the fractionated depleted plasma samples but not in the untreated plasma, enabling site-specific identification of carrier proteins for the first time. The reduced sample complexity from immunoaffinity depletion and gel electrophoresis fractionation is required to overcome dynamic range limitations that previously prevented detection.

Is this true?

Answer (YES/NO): YES